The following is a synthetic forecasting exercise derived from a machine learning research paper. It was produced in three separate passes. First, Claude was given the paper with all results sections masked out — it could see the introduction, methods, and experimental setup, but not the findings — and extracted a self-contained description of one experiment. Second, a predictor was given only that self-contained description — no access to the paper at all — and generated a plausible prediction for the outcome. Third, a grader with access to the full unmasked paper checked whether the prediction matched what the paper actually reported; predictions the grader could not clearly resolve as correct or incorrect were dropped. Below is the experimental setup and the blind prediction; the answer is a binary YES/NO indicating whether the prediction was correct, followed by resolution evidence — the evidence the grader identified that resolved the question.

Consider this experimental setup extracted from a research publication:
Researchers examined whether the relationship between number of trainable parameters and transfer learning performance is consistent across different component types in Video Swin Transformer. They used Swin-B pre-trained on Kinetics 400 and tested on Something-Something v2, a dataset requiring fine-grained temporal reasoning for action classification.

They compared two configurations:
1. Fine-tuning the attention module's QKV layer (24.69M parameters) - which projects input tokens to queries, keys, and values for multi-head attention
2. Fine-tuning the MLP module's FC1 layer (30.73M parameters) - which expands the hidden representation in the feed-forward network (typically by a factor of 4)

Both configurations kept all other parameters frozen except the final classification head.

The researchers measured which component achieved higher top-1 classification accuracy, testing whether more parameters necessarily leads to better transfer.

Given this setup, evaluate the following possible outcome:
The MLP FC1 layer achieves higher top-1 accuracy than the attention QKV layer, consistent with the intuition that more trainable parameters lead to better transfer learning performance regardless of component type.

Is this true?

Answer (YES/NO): NO